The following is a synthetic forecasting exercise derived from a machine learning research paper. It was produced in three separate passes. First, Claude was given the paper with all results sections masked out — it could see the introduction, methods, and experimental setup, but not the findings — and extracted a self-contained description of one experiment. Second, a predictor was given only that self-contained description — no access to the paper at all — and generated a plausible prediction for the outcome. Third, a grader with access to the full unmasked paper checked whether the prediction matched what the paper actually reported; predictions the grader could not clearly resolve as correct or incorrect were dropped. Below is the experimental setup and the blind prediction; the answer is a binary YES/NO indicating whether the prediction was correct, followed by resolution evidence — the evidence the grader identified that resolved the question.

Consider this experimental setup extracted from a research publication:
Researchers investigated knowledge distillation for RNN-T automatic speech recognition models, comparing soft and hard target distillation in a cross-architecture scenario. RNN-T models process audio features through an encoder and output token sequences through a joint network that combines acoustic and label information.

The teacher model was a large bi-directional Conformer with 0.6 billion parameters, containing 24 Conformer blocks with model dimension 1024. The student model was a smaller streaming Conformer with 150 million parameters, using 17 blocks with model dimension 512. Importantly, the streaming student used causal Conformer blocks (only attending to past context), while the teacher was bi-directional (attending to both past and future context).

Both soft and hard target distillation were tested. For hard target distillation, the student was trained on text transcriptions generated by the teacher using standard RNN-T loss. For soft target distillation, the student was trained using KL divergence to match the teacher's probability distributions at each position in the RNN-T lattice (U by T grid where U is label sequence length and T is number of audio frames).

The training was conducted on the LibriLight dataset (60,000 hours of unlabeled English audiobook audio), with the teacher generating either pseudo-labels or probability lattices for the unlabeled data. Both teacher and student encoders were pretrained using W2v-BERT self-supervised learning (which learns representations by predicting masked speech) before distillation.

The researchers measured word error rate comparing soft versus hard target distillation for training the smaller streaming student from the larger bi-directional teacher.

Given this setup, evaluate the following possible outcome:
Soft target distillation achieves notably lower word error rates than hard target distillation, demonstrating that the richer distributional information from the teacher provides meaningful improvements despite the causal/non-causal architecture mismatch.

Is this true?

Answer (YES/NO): NO